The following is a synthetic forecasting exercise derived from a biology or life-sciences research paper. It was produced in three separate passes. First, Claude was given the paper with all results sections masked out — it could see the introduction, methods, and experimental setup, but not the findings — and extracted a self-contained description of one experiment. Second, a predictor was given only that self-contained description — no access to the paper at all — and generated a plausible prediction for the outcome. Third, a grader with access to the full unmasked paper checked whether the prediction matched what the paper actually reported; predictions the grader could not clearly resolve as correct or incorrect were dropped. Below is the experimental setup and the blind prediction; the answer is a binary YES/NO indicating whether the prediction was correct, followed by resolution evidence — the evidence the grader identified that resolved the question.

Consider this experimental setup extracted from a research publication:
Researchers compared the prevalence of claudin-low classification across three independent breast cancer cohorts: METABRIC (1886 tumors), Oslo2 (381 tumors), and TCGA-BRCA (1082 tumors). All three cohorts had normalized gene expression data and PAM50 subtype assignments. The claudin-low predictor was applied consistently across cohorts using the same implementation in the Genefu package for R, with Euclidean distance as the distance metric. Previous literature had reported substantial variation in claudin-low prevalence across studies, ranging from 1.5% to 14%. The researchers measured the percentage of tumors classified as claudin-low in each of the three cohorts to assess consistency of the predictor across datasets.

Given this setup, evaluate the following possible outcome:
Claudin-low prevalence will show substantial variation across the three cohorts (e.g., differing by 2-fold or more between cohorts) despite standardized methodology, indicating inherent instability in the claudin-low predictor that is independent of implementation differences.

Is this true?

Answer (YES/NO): NO